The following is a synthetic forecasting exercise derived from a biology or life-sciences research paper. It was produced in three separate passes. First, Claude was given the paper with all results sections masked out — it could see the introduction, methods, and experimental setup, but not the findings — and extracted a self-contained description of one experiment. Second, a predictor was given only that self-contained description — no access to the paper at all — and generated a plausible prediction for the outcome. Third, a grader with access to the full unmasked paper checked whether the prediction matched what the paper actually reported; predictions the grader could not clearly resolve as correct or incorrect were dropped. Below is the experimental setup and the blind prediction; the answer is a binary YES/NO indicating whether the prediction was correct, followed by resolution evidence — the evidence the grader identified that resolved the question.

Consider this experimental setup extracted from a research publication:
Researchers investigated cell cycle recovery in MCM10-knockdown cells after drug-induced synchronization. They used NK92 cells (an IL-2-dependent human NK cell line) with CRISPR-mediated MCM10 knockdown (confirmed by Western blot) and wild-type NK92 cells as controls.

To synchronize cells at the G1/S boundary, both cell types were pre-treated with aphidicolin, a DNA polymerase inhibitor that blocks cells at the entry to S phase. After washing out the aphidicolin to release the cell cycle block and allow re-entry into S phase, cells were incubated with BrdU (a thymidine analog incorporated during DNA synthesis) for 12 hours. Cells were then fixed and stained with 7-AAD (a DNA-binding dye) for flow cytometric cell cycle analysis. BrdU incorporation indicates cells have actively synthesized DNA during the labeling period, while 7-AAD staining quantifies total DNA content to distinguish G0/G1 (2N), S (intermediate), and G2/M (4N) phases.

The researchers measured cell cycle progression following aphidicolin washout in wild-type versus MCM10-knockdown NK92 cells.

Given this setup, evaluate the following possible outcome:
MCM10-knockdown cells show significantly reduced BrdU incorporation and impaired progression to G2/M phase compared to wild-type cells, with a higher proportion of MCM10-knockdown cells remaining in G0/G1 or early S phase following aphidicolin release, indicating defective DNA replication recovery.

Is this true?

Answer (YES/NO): NO